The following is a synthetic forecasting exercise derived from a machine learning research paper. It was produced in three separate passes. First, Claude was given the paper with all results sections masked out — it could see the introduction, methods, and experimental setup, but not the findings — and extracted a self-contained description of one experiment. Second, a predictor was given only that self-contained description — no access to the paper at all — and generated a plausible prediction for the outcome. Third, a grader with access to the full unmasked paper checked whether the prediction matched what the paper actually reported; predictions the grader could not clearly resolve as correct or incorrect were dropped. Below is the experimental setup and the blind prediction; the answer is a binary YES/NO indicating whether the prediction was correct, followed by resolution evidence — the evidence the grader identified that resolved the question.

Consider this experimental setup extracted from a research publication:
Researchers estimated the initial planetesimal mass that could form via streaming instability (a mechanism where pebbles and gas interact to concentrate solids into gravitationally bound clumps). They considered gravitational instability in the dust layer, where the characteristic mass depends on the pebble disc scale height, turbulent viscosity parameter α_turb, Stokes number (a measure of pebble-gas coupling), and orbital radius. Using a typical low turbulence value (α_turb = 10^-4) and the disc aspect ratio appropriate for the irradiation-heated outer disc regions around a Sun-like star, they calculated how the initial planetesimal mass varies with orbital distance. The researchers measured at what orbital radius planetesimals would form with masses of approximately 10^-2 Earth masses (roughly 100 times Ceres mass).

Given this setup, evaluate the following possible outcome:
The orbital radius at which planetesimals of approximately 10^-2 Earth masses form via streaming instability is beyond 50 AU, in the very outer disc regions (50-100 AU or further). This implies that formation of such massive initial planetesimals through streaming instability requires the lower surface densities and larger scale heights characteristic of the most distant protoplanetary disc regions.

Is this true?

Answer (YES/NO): YES